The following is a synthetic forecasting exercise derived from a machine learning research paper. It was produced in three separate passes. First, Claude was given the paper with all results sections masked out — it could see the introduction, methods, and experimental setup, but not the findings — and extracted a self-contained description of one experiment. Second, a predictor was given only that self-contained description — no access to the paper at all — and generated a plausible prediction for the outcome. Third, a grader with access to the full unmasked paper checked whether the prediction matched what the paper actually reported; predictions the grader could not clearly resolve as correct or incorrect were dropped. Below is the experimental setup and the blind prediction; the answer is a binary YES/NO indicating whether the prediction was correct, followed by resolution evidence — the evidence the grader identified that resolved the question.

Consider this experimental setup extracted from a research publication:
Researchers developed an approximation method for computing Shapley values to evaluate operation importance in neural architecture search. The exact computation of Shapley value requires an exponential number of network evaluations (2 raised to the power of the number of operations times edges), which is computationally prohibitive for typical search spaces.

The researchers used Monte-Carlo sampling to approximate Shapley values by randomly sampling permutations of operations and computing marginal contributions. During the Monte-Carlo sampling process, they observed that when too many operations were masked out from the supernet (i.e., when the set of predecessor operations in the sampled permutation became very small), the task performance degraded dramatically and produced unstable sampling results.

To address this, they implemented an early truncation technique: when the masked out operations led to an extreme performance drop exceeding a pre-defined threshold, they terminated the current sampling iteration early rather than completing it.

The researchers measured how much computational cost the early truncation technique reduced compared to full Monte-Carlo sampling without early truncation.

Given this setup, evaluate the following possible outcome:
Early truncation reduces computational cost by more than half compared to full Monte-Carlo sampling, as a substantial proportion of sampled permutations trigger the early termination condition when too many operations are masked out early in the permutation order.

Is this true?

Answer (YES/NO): NO